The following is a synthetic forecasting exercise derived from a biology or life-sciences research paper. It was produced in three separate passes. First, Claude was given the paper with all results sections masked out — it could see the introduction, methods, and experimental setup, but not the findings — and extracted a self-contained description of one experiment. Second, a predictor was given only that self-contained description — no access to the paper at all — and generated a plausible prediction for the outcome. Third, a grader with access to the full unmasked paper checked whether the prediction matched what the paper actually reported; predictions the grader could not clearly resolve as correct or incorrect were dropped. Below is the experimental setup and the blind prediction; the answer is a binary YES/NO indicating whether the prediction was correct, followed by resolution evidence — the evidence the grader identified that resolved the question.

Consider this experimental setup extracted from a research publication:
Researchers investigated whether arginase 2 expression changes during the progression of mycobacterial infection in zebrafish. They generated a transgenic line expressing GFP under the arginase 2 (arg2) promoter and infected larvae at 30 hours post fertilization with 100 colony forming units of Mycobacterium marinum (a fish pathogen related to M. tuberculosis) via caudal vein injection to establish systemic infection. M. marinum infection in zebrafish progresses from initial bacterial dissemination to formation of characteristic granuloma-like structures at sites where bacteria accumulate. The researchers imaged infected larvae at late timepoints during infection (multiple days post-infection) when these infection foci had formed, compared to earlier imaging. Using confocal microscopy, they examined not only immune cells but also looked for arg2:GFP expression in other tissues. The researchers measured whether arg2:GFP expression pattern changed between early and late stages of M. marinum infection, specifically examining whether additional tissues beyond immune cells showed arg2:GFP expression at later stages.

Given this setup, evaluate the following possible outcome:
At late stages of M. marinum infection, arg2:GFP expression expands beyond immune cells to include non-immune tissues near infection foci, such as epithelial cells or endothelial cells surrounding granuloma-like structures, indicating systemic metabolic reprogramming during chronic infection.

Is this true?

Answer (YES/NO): NO